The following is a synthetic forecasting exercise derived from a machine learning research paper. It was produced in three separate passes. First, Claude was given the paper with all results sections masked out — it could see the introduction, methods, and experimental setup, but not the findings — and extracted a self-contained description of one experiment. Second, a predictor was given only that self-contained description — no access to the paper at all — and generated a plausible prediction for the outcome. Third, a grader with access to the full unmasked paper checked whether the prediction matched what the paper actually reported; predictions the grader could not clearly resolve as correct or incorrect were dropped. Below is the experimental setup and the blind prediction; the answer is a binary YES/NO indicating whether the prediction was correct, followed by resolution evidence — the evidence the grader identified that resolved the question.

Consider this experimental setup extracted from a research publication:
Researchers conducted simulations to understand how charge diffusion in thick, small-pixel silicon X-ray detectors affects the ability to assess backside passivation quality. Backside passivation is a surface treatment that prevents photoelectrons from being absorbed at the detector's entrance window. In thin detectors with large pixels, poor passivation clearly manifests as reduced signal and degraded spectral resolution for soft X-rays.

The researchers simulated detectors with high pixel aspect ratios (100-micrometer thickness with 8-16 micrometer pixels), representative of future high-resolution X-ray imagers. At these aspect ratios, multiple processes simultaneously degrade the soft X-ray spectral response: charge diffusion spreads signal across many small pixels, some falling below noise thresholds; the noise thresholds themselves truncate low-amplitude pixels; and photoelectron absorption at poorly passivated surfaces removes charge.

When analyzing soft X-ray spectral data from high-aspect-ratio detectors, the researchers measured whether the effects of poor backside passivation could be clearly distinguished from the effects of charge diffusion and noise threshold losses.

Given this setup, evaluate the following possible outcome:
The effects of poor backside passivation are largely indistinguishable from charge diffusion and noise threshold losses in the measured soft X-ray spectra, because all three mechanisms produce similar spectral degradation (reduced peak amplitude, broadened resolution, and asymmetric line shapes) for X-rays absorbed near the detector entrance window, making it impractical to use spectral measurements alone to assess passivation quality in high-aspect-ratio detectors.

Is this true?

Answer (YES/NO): NO